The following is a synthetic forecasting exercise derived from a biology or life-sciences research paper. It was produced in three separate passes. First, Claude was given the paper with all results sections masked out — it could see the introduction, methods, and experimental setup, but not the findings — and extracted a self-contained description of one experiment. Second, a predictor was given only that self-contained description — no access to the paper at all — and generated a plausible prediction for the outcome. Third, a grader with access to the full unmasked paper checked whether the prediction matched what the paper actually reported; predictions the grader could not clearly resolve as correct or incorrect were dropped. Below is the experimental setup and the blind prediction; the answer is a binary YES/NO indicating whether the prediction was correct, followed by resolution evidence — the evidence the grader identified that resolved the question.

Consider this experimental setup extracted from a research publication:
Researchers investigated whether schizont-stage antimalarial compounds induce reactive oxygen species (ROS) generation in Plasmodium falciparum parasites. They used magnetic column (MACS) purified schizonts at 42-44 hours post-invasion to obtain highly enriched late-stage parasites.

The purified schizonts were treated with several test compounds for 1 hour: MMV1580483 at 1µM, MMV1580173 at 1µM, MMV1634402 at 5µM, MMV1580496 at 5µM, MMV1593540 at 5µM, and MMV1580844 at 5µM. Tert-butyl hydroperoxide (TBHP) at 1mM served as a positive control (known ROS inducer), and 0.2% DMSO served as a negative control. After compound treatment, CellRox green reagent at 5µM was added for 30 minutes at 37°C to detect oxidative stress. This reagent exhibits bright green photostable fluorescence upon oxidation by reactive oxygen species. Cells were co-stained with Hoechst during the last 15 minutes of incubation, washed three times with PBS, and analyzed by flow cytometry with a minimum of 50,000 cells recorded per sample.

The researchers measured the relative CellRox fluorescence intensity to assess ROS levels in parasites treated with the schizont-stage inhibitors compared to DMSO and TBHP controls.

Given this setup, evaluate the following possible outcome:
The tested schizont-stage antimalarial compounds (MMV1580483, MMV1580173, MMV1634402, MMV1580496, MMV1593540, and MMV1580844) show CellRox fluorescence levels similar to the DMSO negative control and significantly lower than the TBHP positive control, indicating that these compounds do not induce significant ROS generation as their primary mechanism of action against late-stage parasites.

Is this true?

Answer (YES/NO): NO